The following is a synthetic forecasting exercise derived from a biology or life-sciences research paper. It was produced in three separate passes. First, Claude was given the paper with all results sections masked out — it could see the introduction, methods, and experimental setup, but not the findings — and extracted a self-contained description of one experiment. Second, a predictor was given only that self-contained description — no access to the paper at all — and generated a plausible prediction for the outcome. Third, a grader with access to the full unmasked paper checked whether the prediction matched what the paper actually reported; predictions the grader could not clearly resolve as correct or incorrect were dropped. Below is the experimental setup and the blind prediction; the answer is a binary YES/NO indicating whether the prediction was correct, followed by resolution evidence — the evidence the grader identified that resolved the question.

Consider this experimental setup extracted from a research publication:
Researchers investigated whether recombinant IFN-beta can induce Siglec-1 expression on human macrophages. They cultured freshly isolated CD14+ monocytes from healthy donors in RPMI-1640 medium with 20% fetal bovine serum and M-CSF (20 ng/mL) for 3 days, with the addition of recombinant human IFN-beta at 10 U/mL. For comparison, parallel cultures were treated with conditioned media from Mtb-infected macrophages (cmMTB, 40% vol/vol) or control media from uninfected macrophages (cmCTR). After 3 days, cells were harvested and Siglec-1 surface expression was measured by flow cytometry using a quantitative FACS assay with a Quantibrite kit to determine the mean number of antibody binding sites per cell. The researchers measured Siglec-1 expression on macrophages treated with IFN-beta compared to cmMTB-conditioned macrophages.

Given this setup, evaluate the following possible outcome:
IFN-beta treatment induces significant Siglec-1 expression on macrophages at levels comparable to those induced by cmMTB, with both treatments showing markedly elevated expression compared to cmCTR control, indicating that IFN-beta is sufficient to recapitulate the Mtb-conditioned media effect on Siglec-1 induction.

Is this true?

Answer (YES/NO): YES